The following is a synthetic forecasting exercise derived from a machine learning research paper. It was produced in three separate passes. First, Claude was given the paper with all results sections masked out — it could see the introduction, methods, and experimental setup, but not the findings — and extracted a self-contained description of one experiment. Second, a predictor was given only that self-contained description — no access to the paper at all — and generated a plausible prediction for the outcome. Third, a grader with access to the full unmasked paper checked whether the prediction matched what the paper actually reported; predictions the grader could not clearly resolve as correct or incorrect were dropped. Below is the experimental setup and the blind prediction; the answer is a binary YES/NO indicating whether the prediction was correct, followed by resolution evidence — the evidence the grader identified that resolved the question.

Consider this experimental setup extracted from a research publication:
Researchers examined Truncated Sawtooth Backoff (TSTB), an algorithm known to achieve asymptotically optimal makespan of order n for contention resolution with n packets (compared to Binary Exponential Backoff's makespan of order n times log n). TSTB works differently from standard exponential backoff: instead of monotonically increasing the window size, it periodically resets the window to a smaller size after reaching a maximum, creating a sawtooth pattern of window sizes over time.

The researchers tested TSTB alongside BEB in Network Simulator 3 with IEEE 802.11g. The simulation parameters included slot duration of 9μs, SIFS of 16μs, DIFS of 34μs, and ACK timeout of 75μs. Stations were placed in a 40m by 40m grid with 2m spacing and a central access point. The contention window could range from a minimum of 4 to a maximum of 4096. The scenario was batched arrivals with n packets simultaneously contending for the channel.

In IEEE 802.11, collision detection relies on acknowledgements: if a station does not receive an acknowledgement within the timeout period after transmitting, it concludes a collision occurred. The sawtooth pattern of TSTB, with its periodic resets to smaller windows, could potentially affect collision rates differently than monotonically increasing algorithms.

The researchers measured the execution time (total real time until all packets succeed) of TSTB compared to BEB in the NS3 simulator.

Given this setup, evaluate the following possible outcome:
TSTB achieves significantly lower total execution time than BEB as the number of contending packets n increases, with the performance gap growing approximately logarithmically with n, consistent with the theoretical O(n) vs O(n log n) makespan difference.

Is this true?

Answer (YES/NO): NO